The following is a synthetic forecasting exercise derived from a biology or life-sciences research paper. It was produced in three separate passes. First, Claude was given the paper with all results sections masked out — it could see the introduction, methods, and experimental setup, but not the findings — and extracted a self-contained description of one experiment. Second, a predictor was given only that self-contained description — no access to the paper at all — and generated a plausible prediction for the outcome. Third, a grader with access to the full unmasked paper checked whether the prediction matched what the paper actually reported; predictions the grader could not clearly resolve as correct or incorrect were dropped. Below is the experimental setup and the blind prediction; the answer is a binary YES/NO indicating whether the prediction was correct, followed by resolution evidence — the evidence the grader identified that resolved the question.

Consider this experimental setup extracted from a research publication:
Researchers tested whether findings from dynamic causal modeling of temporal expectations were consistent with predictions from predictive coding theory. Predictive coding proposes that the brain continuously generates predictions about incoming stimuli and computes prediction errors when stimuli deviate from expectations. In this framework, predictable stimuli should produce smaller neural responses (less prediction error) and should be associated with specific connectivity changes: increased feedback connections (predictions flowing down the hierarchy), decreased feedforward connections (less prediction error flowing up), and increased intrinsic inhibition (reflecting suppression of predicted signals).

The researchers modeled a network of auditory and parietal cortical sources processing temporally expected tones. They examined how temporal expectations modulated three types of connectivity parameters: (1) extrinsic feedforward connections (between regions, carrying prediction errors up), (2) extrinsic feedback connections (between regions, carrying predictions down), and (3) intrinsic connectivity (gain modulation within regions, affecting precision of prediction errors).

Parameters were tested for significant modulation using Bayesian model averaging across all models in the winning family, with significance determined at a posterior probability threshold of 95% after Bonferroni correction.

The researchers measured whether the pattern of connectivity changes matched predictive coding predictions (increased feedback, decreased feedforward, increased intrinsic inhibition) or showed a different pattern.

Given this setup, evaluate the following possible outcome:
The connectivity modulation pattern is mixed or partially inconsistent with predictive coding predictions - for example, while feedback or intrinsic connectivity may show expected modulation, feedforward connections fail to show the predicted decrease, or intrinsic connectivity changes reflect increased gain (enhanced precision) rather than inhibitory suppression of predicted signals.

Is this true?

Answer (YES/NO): YES